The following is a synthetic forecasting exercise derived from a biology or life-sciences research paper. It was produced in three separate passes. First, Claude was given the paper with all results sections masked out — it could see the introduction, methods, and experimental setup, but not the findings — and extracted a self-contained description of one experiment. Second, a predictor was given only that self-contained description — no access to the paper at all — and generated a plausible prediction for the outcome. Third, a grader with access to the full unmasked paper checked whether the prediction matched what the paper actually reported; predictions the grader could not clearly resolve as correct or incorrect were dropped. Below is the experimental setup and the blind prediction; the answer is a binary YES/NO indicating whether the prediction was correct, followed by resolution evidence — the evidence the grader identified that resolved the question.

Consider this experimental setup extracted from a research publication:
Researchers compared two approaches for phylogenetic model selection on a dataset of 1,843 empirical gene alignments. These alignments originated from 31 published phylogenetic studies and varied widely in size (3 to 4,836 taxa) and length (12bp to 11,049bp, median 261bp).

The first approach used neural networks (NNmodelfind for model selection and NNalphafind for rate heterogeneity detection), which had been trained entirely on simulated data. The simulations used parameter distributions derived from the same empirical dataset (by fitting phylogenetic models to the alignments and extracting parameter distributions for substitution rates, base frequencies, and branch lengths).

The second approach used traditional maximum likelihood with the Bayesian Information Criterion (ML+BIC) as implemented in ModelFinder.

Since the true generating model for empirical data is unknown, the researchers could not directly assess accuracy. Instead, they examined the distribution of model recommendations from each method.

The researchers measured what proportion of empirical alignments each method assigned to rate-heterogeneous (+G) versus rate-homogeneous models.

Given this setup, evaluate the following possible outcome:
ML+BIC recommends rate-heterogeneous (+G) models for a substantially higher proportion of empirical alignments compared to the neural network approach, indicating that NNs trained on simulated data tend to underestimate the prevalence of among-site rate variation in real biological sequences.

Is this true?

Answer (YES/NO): YES